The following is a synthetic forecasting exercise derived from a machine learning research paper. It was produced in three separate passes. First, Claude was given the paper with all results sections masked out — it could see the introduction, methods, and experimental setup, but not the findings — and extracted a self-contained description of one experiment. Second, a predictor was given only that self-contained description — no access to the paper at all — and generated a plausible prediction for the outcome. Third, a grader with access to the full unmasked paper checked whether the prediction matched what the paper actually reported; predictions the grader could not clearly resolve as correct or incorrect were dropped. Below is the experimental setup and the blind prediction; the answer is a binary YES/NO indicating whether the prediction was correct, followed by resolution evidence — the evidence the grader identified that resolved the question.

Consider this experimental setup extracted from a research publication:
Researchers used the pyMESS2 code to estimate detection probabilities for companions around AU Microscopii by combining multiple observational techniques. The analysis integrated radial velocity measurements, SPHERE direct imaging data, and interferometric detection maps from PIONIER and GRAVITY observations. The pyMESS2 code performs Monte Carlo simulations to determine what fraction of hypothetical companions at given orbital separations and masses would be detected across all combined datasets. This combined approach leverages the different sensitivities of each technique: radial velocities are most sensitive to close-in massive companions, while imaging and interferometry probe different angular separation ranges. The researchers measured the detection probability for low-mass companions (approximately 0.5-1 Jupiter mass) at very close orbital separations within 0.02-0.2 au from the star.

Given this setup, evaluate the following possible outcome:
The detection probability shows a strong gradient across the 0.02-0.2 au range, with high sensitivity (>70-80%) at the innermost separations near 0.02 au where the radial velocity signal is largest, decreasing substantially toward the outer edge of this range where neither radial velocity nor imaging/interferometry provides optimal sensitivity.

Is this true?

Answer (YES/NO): NO